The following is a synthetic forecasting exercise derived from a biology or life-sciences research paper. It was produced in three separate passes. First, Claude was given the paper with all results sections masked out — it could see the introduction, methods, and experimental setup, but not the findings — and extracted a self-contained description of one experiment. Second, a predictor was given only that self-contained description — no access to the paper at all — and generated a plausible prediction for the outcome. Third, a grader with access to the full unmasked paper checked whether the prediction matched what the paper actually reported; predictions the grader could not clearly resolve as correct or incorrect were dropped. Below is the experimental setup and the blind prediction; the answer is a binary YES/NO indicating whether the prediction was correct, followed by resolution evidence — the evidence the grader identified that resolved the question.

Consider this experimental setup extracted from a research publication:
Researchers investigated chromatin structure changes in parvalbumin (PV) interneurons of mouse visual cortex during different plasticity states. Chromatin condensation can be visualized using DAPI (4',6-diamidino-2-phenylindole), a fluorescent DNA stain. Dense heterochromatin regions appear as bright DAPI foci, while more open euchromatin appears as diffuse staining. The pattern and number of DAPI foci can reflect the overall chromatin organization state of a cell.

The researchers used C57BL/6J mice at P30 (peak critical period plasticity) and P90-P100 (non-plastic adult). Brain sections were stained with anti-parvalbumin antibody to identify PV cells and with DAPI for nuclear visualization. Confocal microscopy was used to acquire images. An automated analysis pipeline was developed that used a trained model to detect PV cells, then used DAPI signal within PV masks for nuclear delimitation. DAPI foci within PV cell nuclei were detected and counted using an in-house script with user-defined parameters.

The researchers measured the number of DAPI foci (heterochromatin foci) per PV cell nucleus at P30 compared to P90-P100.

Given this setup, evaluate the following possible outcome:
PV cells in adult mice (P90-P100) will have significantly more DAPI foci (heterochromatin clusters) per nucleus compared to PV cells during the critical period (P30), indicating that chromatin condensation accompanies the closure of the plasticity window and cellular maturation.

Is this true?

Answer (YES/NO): NO